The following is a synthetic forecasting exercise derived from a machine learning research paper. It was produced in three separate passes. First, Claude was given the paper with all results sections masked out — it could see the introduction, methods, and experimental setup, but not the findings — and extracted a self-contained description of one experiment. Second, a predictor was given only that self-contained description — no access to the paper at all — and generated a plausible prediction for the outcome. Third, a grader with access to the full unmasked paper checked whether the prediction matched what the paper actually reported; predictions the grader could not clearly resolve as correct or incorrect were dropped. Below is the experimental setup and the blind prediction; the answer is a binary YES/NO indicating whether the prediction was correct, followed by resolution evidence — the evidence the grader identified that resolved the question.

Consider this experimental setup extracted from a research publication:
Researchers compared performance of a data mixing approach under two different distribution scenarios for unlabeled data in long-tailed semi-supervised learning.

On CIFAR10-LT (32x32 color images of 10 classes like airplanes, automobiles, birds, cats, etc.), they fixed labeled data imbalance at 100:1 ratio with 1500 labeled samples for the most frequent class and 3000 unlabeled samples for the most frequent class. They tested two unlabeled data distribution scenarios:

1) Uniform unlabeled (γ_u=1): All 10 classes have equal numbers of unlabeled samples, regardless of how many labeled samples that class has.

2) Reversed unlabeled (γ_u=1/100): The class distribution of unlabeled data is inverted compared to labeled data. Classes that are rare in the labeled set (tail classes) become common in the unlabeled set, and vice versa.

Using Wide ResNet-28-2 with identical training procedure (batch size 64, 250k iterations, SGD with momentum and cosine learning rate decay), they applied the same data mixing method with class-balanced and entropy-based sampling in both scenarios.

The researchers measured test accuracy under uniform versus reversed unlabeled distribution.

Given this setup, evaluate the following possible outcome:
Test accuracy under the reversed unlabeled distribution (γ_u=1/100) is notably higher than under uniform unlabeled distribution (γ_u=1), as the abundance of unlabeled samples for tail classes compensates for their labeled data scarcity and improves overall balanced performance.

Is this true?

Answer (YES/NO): NO